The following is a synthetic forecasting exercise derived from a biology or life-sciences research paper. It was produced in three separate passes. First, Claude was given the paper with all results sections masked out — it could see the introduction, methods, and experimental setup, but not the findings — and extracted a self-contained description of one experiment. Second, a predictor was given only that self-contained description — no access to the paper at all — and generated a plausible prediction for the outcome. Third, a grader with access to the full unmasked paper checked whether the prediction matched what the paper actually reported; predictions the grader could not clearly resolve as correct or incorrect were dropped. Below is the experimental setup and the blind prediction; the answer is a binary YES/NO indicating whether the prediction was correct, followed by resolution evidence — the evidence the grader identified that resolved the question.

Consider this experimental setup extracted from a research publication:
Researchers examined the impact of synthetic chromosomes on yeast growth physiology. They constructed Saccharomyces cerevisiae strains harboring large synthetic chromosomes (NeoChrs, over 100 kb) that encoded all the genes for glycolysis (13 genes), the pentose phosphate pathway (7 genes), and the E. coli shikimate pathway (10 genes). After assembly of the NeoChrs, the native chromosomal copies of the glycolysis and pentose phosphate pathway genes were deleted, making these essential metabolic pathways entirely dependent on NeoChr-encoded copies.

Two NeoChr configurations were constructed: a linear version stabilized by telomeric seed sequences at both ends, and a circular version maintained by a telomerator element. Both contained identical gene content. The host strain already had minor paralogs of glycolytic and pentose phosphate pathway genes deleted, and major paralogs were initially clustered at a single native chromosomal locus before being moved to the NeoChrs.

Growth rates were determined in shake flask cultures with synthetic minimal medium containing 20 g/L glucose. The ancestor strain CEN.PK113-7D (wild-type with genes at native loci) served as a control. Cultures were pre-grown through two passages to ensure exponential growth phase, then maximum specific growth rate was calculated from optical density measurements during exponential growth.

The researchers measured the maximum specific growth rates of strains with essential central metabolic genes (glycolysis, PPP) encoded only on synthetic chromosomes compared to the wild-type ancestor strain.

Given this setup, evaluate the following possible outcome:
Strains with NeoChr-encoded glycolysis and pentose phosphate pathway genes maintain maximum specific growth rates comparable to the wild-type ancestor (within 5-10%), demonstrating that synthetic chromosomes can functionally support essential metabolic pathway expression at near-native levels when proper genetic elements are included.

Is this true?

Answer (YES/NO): NO